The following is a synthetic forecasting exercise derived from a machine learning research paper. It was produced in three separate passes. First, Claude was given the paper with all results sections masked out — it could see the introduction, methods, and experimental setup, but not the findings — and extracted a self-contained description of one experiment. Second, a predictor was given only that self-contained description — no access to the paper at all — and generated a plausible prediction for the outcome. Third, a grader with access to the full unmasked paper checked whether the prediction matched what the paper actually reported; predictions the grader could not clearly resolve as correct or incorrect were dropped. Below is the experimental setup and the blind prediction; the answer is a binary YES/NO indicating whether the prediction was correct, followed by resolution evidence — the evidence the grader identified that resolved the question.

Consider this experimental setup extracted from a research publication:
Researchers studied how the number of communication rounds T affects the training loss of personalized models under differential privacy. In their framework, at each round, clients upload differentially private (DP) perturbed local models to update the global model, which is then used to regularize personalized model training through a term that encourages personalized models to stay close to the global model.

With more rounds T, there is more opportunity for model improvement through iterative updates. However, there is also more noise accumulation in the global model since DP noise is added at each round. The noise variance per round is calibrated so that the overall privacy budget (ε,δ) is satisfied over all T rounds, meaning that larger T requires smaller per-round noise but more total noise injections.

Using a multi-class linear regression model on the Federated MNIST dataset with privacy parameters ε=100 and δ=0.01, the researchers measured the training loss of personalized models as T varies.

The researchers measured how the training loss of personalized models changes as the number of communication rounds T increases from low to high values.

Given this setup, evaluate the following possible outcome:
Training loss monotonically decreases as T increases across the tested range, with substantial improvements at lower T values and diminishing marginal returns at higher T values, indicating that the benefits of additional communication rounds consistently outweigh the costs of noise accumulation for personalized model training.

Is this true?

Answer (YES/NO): NO